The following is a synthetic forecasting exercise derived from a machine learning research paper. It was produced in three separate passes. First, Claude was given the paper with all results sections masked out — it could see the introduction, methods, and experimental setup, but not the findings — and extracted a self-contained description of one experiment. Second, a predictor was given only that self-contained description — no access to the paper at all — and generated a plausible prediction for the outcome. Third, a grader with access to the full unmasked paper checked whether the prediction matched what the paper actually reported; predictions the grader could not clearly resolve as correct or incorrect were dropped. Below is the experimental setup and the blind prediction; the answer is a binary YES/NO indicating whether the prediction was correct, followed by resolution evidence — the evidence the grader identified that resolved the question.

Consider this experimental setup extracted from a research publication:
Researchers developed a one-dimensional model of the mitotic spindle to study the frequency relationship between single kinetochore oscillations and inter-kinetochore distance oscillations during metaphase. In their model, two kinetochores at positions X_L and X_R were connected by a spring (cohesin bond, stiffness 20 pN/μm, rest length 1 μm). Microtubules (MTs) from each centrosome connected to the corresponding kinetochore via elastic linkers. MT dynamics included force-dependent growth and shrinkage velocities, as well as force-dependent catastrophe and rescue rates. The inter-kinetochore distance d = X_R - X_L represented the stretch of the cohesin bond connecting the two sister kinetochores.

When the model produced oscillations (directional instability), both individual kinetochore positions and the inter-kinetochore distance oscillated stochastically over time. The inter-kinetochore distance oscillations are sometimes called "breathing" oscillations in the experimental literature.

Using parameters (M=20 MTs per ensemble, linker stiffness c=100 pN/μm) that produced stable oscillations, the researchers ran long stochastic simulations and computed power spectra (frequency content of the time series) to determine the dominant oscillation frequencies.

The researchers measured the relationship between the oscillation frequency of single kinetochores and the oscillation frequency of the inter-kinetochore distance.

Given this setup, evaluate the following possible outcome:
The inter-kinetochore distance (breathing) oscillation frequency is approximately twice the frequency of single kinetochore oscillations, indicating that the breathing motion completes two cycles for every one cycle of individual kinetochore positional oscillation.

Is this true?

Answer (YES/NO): YES